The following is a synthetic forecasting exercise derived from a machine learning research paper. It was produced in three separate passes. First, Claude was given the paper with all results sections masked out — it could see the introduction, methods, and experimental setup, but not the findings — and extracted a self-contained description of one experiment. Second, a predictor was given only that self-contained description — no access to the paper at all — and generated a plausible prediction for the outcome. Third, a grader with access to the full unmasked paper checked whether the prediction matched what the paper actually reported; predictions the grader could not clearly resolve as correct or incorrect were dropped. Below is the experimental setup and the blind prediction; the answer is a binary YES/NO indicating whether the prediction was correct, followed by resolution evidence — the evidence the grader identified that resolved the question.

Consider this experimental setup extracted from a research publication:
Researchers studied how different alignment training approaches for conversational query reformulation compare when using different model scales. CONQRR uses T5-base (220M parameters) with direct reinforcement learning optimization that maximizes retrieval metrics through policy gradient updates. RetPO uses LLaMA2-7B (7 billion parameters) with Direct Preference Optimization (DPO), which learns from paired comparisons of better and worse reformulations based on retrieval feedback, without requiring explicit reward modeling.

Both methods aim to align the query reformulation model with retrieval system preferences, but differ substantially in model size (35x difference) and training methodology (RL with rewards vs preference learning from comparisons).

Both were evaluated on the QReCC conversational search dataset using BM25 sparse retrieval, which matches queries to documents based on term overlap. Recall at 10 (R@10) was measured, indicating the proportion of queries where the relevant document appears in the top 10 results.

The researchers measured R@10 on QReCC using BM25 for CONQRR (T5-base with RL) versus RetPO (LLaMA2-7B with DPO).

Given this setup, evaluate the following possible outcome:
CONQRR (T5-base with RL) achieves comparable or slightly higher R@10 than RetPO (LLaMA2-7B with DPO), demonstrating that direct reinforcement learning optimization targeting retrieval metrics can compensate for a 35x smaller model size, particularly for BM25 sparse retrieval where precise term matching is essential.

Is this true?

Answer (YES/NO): NO